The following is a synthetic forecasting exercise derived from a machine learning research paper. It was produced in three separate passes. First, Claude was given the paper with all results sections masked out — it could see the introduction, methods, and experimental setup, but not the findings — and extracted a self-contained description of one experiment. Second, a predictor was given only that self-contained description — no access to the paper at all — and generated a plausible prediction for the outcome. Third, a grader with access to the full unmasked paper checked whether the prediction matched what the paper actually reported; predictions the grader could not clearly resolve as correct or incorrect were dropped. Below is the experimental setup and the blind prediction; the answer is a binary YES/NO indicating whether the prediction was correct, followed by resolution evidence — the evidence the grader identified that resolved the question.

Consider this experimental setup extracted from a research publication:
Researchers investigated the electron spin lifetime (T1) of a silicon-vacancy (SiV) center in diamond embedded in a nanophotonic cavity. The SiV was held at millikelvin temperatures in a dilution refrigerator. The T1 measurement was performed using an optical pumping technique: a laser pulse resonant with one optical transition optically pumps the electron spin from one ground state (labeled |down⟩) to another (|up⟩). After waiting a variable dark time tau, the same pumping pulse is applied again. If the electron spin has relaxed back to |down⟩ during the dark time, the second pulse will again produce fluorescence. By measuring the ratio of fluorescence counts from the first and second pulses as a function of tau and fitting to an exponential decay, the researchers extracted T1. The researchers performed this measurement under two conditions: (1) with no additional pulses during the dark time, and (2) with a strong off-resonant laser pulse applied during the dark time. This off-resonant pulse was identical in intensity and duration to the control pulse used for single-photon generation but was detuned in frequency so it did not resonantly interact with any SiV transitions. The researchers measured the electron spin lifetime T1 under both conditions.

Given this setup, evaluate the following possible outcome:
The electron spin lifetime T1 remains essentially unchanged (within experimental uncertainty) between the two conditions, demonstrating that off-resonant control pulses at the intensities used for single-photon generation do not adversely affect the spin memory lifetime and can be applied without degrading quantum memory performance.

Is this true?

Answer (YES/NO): NO